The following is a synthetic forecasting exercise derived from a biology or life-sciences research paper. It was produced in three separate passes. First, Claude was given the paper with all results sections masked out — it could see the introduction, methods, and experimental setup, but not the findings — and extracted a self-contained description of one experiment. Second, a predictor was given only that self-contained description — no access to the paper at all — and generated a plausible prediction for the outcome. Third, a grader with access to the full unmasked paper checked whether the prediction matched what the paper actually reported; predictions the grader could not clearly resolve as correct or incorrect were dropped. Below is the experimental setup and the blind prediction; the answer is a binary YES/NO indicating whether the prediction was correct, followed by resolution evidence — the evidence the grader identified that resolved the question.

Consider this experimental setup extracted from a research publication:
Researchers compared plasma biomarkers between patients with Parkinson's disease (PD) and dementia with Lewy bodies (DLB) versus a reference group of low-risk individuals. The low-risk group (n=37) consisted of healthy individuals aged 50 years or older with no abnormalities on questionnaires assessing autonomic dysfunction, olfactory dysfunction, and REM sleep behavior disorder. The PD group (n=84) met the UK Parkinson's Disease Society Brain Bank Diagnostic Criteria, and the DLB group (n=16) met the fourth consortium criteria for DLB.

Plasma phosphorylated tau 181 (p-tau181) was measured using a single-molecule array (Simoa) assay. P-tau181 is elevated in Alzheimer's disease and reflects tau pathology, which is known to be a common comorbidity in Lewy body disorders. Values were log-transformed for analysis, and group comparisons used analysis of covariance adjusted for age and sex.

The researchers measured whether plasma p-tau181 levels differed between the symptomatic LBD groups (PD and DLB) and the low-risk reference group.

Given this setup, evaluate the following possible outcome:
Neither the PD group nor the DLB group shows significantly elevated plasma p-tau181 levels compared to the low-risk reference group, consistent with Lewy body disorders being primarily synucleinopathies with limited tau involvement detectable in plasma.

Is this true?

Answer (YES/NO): NO